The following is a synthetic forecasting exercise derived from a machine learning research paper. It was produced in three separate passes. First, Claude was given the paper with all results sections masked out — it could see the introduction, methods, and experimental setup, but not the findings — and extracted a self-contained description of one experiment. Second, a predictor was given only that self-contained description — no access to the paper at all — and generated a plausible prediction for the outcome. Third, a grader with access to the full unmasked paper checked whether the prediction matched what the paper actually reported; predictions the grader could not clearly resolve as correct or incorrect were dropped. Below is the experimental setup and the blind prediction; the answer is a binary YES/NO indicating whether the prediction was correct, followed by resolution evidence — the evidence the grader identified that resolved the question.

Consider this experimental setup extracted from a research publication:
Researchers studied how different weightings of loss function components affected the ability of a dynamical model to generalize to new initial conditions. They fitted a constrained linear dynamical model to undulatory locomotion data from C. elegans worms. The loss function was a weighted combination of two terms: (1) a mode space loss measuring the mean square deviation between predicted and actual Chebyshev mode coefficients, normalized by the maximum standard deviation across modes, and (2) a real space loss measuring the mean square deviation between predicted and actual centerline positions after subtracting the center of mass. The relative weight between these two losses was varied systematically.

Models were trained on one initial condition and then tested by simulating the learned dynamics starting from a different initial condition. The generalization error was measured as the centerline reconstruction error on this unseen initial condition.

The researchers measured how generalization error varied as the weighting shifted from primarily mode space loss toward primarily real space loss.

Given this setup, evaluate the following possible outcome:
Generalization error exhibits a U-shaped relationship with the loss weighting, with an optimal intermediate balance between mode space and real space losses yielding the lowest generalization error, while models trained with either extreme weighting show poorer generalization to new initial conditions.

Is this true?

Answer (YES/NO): YES